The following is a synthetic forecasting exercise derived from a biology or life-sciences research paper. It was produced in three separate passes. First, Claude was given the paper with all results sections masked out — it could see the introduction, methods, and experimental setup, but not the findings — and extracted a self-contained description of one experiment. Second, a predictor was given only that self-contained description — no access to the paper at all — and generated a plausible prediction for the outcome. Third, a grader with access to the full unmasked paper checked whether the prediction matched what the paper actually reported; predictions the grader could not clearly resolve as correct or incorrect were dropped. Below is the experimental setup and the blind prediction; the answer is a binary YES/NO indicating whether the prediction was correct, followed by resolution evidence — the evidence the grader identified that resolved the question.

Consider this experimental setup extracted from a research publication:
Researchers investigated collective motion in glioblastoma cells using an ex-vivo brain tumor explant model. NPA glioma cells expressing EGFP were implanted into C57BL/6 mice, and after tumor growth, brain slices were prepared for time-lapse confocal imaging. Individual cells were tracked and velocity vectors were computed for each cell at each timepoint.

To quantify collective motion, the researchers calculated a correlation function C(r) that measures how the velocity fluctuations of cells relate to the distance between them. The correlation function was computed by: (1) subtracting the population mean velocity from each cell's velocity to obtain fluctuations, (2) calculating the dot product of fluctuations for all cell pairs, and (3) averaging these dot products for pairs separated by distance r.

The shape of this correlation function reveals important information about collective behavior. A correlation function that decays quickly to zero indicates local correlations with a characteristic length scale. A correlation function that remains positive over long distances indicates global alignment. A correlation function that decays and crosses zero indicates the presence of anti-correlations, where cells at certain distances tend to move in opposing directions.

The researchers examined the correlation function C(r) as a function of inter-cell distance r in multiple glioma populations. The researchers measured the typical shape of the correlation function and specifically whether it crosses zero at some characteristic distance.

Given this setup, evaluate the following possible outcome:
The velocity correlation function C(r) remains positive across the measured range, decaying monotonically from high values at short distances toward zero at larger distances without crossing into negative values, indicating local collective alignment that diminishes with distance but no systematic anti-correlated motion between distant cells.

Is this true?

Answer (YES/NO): NO